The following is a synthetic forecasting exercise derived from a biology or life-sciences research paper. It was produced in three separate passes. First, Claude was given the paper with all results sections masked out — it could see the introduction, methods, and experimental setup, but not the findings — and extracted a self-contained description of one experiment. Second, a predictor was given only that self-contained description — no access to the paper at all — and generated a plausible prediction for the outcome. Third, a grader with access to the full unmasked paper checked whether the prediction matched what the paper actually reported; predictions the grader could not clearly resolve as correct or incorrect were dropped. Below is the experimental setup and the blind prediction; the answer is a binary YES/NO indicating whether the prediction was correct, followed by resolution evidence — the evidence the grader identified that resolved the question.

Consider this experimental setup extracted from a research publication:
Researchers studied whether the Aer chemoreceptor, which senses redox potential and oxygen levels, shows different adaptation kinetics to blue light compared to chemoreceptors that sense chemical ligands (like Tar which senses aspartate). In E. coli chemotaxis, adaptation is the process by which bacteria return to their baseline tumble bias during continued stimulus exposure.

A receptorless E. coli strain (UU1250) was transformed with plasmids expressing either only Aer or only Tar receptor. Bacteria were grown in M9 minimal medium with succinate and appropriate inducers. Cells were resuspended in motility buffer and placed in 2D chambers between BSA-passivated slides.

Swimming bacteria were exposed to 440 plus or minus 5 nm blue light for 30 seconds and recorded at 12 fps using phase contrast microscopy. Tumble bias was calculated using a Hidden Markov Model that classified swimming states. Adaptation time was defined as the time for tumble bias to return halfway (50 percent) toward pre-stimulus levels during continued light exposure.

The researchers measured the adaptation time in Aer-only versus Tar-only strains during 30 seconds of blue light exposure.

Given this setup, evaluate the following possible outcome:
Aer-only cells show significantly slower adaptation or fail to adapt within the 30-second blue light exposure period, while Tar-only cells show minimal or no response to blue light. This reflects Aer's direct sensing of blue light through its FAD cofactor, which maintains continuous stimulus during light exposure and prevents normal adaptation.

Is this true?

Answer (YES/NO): NO